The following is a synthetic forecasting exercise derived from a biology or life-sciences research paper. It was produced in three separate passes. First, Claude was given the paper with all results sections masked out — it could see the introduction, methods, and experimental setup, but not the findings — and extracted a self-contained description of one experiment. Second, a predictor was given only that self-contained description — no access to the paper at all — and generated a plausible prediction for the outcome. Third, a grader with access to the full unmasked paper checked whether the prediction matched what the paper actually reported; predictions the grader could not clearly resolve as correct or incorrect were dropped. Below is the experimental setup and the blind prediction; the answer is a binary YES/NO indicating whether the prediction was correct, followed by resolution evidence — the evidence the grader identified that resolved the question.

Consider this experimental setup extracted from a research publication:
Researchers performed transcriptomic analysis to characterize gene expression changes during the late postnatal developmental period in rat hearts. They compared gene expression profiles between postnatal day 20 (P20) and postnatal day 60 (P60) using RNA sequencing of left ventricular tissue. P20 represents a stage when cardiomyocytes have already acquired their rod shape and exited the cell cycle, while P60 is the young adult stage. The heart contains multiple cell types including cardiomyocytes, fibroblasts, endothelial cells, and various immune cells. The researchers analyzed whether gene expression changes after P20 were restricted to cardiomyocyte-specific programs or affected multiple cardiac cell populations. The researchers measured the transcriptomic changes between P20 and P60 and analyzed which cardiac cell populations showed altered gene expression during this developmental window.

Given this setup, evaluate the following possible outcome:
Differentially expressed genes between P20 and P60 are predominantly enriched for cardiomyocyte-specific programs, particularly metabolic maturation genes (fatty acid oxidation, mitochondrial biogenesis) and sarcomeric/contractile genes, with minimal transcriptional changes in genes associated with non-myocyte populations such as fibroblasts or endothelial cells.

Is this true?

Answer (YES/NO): NO